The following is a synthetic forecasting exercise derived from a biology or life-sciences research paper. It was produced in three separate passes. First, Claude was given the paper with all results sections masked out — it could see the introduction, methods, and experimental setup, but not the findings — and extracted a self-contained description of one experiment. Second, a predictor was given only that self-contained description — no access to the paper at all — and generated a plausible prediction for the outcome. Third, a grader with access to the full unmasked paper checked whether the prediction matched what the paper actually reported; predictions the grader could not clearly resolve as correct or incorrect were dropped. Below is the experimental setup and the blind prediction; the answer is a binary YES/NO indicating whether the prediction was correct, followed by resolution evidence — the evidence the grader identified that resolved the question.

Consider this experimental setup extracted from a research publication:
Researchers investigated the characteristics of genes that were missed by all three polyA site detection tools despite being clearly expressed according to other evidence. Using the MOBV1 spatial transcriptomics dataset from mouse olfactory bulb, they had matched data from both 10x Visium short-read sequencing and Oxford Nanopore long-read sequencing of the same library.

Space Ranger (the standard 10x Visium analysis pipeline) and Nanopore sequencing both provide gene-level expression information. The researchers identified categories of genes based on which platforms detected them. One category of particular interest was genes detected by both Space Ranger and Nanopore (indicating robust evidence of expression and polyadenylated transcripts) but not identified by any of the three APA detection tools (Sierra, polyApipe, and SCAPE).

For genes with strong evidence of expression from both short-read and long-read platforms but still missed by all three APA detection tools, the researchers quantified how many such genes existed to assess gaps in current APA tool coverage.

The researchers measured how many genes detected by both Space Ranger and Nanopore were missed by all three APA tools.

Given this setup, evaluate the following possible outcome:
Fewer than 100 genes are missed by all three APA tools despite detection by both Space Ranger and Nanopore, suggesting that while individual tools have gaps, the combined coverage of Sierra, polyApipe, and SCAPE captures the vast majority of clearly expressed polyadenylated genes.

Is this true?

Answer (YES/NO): NO